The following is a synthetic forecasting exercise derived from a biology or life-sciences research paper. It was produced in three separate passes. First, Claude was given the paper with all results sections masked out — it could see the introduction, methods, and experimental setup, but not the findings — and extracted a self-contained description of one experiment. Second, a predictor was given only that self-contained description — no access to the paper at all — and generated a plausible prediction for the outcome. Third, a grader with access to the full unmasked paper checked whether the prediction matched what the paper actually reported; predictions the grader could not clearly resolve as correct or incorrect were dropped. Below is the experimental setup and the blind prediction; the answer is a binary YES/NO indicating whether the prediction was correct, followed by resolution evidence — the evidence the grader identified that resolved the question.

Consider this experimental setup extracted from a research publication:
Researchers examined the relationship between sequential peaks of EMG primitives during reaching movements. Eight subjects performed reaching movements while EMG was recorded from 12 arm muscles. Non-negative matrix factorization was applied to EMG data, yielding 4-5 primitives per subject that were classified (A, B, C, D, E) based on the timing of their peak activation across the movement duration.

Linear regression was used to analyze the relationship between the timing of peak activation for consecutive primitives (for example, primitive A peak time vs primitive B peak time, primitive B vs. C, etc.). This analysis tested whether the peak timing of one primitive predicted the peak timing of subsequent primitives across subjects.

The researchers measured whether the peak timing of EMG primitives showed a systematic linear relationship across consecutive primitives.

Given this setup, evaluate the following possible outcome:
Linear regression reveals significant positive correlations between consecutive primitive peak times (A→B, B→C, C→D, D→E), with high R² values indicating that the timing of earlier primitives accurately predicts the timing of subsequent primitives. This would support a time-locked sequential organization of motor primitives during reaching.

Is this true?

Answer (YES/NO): YES